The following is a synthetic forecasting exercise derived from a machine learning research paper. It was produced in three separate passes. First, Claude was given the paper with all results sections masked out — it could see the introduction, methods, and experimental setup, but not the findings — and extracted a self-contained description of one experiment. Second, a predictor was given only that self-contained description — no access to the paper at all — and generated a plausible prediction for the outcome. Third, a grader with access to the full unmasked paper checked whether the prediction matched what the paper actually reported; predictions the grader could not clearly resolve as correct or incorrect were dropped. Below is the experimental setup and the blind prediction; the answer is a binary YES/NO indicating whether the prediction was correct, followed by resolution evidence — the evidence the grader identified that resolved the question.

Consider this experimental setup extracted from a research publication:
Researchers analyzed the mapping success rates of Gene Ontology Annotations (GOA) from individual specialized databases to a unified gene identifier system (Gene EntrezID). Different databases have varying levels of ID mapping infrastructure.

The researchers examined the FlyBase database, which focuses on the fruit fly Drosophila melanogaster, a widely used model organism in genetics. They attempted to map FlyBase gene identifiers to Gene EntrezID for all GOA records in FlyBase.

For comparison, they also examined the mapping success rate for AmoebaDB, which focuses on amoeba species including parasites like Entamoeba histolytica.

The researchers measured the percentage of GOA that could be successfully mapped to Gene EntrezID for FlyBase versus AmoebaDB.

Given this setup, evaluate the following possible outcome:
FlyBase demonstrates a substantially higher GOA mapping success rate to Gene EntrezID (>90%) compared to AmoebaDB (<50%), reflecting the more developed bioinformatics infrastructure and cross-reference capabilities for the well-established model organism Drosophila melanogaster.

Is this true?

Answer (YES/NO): NO